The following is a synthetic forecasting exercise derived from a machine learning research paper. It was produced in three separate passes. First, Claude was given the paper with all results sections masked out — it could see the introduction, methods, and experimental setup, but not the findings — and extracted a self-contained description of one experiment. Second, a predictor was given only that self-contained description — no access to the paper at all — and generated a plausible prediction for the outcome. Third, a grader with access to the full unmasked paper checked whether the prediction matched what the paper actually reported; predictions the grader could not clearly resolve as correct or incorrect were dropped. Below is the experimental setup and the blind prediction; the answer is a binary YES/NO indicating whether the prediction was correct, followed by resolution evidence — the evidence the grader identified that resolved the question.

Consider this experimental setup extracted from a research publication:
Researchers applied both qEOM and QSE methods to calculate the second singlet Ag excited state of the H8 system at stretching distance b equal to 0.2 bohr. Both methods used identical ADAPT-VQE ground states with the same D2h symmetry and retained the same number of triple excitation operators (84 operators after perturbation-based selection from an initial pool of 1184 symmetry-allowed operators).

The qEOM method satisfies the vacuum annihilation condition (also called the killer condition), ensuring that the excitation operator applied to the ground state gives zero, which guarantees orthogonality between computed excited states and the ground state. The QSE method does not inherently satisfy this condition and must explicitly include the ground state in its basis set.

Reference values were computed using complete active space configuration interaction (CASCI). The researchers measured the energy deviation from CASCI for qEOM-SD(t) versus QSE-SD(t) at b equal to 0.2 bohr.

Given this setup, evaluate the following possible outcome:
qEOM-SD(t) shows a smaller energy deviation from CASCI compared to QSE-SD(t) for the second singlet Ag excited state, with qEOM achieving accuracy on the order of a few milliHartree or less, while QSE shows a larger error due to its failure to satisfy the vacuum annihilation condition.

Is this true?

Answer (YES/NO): NO